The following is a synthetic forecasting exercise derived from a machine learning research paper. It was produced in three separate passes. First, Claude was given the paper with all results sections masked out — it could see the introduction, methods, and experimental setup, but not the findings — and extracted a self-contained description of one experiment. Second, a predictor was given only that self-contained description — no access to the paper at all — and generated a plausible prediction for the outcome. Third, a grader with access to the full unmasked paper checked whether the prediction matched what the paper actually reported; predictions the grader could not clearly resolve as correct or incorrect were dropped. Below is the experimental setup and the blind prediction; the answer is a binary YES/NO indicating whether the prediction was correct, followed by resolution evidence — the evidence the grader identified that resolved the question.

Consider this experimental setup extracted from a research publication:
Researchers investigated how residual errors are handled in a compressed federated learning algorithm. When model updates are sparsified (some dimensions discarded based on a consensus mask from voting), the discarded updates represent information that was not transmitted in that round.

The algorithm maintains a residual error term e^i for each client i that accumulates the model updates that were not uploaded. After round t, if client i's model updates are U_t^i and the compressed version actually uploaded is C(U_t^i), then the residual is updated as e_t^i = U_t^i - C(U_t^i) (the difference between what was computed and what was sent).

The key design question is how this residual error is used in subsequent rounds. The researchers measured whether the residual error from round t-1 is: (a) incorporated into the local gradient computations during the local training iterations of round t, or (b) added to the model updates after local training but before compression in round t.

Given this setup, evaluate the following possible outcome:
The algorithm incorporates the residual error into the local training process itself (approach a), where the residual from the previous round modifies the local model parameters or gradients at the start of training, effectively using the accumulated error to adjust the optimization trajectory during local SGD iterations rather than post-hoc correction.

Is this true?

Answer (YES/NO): NO